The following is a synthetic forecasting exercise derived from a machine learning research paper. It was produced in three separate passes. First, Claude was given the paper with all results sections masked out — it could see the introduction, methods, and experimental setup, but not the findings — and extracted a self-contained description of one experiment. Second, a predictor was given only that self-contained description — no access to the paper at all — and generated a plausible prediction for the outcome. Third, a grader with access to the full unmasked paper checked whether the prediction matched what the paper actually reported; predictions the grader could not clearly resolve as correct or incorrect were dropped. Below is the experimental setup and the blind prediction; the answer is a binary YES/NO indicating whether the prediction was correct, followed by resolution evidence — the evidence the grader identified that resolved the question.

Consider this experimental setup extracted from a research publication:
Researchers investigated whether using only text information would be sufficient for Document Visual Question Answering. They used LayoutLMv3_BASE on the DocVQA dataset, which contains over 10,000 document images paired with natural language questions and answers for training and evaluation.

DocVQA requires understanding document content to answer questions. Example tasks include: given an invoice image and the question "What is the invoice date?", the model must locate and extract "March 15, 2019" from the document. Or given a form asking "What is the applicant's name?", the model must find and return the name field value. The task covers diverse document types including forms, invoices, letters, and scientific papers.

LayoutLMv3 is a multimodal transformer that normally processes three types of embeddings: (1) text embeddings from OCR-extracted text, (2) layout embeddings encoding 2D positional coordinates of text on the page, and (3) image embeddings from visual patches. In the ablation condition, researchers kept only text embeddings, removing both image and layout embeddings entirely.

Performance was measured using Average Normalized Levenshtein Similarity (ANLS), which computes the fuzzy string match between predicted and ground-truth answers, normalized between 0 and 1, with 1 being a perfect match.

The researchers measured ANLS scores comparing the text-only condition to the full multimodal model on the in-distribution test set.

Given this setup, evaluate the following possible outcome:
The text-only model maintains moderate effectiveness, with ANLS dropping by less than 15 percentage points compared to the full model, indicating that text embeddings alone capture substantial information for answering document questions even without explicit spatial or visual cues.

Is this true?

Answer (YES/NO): NO